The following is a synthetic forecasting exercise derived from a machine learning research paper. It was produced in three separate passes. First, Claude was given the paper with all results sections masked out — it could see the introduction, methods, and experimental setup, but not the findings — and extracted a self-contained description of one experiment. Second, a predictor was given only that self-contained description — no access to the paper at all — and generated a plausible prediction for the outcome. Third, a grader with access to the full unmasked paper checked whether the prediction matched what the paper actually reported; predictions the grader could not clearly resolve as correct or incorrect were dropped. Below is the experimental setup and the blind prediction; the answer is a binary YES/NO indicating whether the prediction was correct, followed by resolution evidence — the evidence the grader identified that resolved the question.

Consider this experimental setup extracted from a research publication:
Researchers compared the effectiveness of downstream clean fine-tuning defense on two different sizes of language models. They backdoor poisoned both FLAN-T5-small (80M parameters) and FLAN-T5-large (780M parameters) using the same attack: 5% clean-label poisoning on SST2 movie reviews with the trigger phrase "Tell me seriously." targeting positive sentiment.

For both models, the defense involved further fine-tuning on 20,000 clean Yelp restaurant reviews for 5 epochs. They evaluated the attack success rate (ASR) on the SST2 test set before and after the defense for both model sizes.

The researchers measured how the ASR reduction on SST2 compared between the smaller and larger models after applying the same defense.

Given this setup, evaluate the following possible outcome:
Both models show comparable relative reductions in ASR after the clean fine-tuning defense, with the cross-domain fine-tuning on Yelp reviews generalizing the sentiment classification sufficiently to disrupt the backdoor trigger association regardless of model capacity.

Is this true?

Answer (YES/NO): NO